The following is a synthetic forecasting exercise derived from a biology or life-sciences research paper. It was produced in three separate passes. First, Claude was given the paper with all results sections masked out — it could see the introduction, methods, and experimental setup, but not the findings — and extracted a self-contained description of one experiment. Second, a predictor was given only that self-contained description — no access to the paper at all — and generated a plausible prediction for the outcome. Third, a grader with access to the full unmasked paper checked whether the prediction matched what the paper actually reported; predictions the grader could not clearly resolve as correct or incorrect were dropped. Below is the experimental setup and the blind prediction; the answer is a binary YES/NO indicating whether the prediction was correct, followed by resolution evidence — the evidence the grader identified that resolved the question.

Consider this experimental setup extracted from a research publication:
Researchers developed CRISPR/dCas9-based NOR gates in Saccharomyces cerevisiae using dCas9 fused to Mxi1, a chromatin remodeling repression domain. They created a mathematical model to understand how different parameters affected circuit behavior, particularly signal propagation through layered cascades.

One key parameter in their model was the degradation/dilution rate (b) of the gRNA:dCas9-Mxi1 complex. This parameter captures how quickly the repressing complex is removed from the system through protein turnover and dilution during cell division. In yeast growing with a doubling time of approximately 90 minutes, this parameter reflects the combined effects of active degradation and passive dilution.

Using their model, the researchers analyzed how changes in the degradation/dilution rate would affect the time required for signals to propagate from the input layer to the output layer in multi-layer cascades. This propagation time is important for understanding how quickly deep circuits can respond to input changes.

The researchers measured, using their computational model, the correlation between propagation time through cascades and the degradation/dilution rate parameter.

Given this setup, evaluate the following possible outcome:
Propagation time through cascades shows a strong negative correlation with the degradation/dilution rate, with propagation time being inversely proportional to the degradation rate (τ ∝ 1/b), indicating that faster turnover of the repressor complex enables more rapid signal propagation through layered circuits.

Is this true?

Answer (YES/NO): YES